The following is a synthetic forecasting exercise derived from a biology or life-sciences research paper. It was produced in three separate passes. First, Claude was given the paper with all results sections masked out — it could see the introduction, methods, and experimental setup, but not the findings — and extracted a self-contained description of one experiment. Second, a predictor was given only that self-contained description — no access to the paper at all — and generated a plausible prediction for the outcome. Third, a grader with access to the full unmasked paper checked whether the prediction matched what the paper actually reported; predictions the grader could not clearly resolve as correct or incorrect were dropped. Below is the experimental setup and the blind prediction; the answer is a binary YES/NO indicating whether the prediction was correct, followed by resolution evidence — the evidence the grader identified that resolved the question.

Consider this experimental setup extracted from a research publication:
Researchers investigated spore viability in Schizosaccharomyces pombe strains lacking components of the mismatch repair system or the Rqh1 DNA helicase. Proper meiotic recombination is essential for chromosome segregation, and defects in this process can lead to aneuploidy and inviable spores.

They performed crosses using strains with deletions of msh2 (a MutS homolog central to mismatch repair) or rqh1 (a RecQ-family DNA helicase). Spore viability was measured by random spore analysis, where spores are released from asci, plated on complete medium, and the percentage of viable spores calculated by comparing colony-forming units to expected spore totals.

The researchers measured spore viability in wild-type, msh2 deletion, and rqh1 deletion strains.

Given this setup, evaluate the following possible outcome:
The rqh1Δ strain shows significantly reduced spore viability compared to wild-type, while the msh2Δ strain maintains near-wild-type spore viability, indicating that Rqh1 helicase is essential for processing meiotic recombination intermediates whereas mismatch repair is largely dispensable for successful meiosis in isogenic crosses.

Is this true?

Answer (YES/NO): YES